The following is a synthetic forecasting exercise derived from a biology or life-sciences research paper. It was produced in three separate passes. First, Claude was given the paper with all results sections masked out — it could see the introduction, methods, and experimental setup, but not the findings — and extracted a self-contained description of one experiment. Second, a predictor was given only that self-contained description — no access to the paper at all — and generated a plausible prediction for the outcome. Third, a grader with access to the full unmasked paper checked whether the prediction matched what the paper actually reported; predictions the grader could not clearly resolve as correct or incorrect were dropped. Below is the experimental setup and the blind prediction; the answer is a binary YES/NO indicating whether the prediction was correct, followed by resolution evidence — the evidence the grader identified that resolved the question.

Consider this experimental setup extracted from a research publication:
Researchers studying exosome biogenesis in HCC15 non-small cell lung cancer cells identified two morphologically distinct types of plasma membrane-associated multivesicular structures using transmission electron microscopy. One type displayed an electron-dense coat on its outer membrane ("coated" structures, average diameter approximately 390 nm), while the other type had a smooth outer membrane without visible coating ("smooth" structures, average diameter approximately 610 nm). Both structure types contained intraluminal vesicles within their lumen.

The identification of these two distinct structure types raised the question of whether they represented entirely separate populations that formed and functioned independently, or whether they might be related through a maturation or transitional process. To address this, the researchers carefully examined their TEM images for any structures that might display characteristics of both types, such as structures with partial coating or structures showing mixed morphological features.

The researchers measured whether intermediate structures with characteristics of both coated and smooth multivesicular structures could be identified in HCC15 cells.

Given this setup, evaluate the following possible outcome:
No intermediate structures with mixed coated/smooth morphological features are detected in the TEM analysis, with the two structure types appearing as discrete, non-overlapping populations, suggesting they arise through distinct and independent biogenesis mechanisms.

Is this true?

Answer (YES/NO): NO